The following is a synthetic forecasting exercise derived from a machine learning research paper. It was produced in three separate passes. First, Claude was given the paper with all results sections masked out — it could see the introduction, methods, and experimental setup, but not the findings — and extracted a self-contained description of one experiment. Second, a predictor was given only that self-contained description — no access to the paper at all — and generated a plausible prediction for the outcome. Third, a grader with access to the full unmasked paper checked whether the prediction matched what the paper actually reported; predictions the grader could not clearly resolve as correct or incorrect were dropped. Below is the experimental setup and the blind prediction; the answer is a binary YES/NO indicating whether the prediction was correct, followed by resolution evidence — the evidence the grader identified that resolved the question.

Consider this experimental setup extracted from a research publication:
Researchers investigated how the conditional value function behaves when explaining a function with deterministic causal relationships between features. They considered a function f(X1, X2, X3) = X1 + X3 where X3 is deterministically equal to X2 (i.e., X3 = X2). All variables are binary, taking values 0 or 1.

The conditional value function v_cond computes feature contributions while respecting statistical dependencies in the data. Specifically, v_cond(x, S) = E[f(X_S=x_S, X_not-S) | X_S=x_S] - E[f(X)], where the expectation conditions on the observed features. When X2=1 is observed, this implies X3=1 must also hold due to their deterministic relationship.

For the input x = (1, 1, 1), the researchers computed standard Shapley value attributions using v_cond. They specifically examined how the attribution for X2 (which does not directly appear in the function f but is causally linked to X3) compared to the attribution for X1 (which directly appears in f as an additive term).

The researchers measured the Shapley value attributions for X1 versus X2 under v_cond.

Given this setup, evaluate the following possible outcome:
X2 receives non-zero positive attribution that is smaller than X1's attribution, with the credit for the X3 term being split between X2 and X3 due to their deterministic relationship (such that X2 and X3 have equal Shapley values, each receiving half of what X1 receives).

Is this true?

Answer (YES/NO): NO